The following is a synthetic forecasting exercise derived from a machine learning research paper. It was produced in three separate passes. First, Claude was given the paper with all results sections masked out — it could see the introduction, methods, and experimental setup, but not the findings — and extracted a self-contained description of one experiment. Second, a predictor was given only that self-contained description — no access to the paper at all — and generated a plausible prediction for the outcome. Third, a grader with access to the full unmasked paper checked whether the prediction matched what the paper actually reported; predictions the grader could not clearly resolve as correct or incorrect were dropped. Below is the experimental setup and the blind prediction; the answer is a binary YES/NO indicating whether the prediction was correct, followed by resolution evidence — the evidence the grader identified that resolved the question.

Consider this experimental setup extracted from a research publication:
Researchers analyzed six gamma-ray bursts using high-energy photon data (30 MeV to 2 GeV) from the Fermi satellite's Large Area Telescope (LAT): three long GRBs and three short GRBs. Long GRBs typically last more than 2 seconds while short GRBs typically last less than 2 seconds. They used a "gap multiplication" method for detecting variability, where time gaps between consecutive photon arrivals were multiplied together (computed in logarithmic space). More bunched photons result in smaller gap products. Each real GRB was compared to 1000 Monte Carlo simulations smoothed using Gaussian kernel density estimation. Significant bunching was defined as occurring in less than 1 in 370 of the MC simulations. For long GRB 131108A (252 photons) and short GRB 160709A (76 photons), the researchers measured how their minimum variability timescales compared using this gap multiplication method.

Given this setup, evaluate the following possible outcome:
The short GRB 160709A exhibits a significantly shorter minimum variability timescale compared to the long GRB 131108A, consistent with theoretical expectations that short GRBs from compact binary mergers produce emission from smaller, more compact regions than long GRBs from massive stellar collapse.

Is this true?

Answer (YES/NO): NO